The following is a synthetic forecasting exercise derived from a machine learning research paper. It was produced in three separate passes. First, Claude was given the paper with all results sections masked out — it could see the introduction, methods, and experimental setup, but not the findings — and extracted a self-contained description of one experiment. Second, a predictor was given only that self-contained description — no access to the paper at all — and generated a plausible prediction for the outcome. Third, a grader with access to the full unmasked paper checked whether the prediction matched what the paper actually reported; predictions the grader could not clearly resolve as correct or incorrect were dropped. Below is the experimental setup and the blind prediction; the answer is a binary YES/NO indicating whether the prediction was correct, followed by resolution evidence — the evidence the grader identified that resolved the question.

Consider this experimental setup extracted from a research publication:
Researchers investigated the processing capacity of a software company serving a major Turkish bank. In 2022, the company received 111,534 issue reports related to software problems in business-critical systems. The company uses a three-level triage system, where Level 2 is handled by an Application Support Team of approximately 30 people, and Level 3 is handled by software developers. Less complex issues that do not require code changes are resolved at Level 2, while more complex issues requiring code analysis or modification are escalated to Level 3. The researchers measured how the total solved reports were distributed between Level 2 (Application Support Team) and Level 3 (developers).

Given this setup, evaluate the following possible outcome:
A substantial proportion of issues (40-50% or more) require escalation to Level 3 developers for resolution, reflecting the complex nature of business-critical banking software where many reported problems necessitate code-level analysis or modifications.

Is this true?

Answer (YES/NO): NO